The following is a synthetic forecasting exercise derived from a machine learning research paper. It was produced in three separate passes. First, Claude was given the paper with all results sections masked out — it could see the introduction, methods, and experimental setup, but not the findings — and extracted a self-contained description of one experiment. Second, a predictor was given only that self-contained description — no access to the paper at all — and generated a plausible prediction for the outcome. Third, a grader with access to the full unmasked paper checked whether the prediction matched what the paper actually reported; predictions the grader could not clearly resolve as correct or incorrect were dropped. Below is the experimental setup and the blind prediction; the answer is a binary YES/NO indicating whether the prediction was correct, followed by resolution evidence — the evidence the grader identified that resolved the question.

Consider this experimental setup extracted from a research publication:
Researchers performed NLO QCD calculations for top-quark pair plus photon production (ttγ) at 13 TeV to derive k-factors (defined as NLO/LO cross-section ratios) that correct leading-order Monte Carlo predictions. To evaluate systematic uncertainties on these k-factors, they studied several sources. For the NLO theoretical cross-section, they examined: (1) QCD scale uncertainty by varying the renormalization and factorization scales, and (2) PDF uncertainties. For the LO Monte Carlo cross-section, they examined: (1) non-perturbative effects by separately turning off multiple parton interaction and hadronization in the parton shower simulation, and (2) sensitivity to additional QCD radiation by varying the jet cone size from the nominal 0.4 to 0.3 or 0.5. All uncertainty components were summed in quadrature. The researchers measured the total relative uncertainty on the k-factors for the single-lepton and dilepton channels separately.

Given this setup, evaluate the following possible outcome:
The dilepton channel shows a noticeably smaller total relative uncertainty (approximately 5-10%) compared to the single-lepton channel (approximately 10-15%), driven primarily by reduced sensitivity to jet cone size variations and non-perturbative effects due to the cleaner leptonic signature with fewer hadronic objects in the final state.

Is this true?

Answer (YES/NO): NO